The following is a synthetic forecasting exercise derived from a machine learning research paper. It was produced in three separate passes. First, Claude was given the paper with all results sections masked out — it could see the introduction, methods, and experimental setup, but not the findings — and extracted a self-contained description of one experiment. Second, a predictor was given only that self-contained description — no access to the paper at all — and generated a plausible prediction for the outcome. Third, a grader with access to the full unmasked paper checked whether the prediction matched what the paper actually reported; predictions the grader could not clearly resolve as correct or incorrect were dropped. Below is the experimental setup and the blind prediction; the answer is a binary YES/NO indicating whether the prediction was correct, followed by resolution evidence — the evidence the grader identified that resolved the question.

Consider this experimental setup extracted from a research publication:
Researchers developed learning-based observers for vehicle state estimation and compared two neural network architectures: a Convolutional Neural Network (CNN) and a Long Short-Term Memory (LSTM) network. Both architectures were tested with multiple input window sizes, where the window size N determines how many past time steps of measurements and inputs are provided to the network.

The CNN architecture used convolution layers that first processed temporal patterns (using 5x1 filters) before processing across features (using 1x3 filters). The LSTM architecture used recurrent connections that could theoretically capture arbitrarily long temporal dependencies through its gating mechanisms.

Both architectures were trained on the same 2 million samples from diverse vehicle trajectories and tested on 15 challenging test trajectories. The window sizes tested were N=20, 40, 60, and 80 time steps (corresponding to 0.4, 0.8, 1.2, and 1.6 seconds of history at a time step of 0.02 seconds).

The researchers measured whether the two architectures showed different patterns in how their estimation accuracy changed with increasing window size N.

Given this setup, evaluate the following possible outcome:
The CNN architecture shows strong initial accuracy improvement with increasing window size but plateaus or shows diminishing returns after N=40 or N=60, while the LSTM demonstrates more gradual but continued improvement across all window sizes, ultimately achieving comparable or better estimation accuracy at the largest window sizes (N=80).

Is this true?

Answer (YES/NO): NO